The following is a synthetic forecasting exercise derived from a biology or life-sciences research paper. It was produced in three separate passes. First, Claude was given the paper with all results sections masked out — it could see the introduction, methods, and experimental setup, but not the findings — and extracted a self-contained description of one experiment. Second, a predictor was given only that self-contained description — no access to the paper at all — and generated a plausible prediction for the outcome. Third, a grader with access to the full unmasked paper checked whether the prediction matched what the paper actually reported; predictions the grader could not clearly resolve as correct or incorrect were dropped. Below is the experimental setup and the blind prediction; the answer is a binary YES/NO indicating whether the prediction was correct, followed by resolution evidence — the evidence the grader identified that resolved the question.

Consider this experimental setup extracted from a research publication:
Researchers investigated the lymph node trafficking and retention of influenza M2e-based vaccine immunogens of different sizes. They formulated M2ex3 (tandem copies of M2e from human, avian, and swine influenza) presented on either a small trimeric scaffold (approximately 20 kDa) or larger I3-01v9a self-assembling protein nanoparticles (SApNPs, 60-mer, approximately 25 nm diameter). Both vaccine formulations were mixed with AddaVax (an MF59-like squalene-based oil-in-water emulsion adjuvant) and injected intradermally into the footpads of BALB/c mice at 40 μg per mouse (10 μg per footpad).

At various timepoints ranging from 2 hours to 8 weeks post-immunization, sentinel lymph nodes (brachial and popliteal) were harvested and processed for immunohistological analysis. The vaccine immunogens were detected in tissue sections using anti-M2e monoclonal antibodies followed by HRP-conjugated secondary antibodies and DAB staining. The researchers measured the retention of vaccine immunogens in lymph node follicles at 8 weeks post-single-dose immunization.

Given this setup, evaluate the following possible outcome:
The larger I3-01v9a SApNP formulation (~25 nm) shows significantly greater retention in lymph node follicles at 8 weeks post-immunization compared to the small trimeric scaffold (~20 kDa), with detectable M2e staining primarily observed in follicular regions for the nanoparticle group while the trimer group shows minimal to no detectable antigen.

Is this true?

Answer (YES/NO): YES